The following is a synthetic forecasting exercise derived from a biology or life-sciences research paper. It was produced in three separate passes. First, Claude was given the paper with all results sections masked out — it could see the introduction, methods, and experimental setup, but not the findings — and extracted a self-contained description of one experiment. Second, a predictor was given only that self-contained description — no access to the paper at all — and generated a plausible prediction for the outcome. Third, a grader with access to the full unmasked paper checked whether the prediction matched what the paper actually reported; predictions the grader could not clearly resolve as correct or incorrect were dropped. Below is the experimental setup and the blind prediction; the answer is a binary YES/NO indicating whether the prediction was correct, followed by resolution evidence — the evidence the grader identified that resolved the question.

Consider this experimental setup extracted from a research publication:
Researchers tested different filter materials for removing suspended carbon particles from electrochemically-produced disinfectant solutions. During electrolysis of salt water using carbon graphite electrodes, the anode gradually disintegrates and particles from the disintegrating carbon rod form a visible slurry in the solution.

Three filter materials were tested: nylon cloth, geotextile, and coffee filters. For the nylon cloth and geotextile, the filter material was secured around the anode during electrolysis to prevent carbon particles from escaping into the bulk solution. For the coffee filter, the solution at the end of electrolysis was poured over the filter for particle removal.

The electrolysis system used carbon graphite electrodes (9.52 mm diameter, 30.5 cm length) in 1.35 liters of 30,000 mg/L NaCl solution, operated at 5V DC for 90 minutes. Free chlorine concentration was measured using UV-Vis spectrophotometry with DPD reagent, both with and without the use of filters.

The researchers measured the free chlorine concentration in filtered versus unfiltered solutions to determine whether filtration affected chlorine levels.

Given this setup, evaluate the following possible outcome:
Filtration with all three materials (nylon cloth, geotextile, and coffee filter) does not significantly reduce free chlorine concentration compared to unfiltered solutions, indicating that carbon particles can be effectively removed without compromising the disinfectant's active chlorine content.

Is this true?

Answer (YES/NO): NO